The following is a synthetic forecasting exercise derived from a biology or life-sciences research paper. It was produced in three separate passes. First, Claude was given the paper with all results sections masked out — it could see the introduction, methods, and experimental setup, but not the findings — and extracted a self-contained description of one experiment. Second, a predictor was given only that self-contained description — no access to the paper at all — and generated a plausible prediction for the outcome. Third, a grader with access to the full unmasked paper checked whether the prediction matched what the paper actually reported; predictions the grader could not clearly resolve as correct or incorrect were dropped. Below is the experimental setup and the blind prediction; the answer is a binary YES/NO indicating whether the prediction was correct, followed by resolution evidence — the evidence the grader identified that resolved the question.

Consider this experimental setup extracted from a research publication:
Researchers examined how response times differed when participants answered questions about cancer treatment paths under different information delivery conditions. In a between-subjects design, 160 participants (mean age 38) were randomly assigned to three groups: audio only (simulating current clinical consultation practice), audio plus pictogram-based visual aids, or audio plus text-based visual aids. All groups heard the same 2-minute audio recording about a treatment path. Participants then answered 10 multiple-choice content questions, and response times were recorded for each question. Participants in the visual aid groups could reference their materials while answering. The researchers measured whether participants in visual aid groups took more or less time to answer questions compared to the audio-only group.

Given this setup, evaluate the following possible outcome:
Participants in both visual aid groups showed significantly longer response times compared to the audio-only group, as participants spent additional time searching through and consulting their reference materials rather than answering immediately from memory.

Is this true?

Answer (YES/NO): YES